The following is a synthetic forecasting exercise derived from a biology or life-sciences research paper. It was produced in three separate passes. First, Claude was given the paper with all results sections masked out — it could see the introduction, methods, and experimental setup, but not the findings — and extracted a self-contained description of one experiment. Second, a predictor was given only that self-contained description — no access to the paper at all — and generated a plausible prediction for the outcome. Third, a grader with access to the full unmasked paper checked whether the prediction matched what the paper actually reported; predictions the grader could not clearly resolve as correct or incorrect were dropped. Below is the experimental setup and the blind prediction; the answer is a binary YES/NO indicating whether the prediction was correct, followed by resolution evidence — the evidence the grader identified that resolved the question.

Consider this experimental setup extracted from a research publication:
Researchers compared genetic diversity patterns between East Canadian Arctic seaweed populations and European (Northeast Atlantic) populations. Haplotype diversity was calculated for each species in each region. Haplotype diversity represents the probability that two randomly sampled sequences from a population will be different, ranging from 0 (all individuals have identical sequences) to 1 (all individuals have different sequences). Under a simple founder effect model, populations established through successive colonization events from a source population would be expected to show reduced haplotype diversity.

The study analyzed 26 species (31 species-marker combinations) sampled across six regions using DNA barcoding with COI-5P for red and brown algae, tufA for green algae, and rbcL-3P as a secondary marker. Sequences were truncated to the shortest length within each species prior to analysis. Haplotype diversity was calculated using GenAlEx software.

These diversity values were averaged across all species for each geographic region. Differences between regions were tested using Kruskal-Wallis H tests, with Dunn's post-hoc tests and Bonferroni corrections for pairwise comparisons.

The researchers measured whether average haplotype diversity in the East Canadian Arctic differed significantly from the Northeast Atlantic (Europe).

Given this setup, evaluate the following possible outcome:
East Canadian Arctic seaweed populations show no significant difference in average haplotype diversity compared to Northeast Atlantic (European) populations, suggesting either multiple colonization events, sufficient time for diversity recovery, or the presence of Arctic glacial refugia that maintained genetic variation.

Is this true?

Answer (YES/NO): YES